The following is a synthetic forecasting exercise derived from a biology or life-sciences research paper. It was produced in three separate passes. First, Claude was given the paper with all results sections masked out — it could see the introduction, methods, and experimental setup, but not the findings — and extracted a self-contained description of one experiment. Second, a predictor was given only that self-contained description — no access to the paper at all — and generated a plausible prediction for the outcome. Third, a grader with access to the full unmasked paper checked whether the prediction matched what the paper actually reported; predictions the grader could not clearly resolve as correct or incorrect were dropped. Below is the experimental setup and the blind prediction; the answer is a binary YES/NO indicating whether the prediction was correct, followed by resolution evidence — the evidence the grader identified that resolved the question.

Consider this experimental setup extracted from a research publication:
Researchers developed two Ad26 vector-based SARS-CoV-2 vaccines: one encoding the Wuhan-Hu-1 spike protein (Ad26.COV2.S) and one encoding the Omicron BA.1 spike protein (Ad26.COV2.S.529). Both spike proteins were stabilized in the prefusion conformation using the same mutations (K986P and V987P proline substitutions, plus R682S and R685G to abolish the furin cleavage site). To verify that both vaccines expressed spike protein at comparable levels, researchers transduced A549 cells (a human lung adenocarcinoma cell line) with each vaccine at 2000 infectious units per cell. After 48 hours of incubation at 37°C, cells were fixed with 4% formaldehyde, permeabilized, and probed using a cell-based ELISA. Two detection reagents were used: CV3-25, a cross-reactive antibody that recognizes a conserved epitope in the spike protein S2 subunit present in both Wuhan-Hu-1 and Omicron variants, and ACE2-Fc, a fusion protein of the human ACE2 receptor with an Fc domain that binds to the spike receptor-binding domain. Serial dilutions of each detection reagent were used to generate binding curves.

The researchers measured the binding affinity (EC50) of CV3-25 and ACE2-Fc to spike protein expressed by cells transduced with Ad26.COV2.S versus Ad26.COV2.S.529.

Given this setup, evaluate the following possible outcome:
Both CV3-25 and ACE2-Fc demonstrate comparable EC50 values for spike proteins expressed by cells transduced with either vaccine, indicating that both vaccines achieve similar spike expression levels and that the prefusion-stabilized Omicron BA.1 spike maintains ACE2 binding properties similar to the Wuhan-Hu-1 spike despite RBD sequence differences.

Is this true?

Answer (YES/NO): YES